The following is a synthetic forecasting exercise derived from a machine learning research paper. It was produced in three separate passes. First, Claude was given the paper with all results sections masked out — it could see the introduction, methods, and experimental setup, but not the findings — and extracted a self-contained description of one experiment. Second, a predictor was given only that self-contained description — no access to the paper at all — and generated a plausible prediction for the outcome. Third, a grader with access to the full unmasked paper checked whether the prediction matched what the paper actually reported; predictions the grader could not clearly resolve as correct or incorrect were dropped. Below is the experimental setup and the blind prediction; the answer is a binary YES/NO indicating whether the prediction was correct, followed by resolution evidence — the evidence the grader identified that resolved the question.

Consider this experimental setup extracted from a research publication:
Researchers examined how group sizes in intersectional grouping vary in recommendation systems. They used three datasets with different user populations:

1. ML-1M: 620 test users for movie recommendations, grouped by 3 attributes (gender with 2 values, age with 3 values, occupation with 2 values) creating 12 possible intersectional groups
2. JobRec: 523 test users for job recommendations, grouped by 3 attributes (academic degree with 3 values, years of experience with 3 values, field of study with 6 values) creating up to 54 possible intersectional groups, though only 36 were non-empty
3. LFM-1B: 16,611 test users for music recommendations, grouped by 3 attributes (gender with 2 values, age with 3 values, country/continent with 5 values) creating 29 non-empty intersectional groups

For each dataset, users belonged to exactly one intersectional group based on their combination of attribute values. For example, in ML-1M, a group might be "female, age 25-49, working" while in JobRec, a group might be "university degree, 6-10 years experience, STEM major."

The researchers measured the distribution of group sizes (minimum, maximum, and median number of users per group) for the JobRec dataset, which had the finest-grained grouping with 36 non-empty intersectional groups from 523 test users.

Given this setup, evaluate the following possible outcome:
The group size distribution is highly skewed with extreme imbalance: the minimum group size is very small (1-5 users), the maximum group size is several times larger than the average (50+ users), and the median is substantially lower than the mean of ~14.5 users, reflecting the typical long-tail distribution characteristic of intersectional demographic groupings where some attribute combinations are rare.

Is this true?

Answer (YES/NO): YES